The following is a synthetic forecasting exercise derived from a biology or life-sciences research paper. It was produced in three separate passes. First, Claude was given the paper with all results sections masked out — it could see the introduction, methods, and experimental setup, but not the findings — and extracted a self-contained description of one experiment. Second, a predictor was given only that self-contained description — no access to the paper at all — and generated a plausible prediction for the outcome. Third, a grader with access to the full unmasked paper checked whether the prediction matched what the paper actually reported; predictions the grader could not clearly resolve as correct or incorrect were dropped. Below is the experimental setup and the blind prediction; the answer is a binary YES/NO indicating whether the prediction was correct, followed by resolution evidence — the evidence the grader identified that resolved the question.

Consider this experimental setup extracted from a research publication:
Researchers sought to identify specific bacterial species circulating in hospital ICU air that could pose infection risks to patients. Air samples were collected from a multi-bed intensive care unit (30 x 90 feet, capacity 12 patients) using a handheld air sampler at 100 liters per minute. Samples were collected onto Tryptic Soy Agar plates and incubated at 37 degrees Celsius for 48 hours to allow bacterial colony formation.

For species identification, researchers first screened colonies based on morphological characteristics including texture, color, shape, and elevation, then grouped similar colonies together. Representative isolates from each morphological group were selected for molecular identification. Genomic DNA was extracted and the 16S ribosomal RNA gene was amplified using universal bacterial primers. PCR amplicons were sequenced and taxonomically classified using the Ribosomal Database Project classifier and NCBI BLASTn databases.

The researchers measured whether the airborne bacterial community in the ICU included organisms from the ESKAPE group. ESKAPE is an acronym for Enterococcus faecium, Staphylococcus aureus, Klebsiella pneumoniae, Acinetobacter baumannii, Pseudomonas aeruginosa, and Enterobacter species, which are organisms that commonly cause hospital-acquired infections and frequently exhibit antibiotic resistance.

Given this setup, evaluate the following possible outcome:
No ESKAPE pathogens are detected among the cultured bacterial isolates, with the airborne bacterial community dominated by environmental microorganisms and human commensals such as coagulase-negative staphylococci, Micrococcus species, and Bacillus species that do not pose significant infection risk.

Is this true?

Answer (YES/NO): NO